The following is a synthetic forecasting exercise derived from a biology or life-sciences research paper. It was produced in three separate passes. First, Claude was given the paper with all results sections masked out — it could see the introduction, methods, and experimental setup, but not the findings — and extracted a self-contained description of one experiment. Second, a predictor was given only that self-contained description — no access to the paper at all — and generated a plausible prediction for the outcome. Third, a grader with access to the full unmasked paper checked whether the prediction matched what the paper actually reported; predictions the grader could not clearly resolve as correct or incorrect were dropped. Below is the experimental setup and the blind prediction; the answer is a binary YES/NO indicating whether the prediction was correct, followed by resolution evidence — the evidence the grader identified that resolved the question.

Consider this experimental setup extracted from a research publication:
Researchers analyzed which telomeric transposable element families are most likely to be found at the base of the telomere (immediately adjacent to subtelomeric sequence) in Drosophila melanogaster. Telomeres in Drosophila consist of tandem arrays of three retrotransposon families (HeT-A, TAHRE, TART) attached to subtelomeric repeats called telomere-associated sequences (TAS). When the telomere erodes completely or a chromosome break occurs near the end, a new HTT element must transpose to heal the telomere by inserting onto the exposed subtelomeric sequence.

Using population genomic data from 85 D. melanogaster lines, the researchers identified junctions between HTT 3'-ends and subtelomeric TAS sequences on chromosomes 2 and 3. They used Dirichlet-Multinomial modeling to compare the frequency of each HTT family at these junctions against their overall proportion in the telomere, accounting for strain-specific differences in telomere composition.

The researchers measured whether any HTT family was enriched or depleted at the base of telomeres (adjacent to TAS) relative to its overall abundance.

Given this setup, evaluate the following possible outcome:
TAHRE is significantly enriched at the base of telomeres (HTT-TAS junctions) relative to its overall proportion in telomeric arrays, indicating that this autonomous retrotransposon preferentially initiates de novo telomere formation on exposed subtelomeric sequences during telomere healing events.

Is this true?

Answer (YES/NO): NO